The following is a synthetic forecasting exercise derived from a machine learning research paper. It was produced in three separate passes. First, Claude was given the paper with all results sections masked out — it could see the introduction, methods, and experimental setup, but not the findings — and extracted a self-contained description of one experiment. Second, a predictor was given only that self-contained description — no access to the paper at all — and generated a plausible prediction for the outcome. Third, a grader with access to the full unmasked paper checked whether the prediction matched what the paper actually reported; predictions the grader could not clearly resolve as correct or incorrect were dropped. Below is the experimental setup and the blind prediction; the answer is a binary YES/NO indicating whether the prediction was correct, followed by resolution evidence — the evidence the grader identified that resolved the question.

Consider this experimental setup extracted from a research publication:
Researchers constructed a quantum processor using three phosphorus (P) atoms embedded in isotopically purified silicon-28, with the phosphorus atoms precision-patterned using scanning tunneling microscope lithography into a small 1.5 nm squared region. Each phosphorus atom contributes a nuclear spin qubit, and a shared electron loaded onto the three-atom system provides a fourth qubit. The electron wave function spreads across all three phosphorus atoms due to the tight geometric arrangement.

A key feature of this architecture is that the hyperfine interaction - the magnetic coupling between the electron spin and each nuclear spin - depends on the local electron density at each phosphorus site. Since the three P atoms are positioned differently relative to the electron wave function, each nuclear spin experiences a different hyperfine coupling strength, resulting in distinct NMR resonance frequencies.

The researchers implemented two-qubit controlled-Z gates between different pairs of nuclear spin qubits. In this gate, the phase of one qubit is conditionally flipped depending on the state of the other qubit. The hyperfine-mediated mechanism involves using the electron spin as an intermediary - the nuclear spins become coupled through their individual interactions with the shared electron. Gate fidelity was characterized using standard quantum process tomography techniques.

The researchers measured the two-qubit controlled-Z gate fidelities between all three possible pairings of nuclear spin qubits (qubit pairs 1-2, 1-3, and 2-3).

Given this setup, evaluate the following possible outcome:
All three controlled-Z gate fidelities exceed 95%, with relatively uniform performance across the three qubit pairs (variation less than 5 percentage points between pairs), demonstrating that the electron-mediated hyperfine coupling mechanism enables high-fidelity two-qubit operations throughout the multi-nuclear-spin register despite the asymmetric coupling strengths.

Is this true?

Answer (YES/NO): YES